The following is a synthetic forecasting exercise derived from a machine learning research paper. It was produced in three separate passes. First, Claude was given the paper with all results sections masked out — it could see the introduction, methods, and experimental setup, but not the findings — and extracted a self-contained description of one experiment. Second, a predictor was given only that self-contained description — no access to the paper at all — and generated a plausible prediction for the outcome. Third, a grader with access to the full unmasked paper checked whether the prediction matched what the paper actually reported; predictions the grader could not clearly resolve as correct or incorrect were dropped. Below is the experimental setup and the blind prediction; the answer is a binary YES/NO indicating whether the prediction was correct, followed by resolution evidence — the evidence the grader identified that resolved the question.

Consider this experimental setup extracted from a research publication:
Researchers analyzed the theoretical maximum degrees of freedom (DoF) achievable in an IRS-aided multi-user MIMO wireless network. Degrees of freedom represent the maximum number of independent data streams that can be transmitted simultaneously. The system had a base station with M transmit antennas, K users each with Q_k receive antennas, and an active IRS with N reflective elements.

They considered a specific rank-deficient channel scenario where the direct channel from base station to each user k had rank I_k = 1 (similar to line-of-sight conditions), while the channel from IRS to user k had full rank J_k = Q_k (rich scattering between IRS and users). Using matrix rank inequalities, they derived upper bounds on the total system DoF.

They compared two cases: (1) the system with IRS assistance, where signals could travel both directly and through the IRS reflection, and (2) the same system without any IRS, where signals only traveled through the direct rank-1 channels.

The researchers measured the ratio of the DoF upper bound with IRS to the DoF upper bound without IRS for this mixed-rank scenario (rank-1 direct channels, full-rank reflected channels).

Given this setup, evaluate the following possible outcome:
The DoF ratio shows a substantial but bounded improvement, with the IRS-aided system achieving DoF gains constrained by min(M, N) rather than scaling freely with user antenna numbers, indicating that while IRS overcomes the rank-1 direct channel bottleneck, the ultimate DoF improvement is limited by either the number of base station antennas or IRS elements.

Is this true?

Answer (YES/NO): NO